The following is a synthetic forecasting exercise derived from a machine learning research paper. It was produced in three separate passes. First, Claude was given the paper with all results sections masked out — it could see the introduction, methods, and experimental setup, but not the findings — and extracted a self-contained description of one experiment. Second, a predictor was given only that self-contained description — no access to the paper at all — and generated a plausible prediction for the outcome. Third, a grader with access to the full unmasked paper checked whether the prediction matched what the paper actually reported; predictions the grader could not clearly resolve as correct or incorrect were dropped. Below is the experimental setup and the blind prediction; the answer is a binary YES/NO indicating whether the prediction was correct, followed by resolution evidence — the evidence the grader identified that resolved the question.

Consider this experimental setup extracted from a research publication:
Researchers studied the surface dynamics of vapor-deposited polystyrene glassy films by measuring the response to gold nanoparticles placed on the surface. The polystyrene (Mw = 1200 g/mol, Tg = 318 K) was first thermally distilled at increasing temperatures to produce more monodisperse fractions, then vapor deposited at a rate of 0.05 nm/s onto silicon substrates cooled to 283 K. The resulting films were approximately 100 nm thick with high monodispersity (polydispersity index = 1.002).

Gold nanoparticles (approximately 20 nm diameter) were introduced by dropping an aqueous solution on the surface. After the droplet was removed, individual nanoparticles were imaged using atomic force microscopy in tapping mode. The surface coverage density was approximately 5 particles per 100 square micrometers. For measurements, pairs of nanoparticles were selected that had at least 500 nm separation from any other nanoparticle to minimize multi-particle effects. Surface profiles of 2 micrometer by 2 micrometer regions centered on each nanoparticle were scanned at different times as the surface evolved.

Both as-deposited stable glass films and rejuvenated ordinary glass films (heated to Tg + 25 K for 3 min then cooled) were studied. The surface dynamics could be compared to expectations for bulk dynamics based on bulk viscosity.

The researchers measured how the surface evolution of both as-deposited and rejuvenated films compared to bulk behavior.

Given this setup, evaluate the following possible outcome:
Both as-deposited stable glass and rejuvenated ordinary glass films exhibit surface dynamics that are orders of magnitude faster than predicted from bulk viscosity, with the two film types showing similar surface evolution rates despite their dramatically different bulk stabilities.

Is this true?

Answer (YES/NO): YES